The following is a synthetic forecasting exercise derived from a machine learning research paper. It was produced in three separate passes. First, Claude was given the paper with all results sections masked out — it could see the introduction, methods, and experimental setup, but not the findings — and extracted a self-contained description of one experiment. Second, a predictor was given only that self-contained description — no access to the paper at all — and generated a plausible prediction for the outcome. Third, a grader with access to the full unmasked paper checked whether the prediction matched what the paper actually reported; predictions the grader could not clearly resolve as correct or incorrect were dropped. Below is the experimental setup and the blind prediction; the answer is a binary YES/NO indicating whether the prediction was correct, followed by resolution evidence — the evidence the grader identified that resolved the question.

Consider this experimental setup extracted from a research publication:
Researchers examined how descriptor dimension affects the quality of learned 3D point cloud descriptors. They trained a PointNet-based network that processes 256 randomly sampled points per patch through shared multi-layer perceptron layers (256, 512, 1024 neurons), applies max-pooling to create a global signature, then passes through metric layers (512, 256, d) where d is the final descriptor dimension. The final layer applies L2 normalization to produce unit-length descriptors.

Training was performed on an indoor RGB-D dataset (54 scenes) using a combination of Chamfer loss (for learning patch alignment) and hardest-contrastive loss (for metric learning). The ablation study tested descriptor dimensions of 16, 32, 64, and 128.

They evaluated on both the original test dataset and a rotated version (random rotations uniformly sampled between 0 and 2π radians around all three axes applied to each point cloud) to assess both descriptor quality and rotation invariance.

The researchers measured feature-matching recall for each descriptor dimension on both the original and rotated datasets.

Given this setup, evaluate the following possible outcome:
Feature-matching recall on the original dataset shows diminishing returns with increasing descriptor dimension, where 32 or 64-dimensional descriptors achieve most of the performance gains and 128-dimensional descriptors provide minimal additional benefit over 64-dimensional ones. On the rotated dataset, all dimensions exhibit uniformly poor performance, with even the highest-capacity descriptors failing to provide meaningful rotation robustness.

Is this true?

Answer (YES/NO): NO